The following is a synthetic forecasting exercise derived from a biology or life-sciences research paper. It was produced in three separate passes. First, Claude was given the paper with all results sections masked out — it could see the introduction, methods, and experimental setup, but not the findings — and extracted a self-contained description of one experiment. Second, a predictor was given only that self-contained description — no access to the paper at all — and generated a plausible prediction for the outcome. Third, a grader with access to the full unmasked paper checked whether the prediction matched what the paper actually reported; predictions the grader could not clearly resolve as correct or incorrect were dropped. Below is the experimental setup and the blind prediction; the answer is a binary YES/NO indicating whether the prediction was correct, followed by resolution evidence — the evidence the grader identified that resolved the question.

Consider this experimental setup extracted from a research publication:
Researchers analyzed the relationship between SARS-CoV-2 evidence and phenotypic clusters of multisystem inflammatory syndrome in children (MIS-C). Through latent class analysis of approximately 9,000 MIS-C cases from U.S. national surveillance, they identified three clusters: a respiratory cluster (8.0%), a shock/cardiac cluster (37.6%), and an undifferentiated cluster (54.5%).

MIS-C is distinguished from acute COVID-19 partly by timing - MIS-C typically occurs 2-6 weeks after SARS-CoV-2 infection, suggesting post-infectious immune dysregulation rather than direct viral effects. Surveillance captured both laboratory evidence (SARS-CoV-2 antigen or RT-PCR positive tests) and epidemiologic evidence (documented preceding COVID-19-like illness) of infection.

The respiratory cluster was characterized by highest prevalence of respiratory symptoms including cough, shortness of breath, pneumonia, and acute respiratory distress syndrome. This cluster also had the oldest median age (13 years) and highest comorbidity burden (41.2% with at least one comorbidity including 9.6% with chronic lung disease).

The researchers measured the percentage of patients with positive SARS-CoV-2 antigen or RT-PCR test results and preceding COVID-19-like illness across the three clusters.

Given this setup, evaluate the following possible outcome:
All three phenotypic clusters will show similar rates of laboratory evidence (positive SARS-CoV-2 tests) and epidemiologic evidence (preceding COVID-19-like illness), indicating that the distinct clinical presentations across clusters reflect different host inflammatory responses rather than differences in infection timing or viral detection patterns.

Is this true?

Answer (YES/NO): NO